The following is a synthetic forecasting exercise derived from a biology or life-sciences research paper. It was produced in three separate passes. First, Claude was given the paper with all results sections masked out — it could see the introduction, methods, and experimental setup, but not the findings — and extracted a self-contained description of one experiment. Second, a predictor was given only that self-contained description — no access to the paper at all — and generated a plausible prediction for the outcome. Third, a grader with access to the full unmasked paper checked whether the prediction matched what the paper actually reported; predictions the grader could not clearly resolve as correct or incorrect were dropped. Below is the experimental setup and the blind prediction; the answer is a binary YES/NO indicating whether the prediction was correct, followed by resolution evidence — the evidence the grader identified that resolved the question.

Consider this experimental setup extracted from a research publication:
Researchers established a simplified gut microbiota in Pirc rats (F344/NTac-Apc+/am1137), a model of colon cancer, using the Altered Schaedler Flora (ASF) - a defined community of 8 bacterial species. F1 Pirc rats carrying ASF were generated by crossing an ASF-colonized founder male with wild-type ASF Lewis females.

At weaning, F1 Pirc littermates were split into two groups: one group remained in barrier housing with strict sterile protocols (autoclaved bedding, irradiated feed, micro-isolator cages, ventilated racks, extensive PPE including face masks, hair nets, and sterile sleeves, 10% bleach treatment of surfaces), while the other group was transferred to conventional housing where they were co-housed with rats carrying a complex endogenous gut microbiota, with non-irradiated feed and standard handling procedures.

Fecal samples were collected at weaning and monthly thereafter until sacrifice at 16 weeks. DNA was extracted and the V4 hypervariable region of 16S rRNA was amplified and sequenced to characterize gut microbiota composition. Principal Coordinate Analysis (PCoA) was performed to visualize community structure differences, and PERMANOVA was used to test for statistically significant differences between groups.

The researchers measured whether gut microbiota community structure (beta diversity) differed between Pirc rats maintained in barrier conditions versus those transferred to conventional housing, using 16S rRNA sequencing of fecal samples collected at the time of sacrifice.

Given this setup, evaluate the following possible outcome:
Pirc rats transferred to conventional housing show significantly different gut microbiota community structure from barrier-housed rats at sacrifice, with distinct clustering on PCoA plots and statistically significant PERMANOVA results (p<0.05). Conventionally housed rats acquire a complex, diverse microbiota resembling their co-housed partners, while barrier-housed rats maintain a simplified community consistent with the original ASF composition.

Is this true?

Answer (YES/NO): YES